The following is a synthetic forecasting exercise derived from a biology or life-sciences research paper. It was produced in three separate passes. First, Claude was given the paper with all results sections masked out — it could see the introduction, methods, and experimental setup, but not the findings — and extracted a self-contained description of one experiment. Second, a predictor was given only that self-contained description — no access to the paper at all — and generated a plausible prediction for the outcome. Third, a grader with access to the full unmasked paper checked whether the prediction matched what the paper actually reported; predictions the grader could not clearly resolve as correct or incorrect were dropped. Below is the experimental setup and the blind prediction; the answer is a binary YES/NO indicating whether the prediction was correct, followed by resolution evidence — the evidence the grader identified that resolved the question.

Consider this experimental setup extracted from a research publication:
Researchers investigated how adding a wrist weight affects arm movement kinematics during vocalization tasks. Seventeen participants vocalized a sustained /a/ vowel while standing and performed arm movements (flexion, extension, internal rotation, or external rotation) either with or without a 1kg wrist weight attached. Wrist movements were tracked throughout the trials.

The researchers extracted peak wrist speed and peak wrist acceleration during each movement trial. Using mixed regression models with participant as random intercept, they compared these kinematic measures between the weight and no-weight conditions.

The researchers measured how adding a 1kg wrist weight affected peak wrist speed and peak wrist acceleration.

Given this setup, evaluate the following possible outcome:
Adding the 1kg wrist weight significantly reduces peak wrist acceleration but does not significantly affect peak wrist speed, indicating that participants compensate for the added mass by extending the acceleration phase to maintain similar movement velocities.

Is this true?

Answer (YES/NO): NO